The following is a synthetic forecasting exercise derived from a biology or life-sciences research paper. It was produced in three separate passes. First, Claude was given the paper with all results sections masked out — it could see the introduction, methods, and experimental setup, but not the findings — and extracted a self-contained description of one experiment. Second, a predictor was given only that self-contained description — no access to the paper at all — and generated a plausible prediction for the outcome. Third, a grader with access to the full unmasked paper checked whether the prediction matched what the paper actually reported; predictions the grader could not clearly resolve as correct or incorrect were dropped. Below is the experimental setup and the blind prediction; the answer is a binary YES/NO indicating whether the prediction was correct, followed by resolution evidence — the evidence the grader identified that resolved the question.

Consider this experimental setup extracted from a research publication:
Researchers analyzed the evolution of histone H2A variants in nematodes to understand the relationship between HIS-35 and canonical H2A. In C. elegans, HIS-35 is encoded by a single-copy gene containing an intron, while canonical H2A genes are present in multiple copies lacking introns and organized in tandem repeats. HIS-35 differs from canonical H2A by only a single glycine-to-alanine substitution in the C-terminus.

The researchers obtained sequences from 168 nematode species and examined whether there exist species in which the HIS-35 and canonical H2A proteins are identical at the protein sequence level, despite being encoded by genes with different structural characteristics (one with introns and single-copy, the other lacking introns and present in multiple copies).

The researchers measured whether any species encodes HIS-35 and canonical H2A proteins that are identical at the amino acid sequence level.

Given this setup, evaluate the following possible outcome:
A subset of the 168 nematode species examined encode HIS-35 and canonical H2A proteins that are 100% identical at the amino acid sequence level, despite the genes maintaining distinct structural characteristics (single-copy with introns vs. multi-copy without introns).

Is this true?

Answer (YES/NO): YES